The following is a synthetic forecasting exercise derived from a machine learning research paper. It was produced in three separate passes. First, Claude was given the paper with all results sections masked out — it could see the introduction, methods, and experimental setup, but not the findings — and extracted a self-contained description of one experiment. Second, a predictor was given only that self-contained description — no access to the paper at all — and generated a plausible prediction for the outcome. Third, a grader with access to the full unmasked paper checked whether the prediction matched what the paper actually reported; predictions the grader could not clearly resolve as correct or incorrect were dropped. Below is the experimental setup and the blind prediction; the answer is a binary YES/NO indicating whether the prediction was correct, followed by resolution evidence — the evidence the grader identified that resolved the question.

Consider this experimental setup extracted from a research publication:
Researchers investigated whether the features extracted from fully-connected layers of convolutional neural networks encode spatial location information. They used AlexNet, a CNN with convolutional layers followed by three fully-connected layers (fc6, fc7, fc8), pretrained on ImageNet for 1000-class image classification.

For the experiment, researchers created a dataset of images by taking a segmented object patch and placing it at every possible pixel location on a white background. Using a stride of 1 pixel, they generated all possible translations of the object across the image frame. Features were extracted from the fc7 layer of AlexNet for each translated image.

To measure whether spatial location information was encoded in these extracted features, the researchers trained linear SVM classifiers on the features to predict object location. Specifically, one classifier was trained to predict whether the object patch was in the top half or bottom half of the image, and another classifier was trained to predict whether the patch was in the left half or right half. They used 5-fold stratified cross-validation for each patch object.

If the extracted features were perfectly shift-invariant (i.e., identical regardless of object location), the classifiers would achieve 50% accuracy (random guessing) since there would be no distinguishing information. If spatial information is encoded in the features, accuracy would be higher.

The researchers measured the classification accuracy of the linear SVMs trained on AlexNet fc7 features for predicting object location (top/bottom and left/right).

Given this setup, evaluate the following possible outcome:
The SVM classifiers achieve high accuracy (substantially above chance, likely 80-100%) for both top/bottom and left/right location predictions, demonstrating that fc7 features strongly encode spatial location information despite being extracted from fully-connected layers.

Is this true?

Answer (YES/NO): YES